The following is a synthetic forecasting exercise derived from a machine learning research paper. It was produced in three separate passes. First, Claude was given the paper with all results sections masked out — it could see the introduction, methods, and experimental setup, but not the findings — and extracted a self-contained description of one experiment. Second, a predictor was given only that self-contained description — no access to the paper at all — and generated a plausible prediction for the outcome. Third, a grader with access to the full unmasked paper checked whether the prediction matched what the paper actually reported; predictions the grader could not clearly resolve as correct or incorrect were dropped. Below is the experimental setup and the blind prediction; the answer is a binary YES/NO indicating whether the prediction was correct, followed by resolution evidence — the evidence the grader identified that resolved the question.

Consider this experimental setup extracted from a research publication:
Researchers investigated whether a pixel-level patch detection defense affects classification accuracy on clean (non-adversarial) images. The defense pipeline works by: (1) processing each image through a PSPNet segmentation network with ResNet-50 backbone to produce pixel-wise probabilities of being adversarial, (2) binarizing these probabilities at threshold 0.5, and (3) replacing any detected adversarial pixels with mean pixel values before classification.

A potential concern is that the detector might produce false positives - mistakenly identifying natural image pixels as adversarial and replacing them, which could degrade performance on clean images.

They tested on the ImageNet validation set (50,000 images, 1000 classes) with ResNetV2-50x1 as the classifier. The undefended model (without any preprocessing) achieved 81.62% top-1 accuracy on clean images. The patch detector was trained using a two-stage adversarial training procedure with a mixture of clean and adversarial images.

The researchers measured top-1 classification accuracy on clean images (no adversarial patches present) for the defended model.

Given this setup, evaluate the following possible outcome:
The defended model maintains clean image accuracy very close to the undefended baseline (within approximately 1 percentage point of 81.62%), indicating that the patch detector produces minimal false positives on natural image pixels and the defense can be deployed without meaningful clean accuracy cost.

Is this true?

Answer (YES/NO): YES